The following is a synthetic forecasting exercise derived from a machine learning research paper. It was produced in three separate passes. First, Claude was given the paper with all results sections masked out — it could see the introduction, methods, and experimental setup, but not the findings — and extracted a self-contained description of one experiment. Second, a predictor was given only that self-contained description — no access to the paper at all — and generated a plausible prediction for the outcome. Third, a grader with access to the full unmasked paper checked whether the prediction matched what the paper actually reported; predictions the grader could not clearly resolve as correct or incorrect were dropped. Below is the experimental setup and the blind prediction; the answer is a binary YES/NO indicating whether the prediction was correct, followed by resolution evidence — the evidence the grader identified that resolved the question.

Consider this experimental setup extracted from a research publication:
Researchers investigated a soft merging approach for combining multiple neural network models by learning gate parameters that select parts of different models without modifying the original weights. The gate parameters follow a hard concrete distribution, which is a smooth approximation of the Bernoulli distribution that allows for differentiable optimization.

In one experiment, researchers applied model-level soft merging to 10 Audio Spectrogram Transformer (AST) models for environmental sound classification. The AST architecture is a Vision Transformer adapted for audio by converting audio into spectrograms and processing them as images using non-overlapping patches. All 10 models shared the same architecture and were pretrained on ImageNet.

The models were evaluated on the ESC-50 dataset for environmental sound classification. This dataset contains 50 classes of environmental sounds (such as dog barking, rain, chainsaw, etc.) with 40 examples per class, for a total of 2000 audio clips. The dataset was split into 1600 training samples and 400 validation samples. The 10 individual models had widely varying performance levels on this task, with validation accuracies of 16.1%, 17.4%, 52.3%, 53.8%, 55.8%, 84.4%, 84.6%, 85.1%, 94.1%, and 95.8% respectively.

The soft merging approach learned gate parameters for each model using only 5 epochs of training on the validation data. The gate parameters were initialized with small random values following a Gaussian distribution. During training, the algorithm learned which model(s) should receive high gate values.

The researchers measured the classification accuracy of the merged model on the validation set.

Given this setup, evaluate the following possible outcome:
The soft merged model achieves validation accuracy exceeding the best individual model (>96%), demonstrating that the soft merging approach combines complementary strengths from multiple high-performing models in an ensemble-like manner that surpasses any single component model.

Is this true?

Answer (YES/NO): NO